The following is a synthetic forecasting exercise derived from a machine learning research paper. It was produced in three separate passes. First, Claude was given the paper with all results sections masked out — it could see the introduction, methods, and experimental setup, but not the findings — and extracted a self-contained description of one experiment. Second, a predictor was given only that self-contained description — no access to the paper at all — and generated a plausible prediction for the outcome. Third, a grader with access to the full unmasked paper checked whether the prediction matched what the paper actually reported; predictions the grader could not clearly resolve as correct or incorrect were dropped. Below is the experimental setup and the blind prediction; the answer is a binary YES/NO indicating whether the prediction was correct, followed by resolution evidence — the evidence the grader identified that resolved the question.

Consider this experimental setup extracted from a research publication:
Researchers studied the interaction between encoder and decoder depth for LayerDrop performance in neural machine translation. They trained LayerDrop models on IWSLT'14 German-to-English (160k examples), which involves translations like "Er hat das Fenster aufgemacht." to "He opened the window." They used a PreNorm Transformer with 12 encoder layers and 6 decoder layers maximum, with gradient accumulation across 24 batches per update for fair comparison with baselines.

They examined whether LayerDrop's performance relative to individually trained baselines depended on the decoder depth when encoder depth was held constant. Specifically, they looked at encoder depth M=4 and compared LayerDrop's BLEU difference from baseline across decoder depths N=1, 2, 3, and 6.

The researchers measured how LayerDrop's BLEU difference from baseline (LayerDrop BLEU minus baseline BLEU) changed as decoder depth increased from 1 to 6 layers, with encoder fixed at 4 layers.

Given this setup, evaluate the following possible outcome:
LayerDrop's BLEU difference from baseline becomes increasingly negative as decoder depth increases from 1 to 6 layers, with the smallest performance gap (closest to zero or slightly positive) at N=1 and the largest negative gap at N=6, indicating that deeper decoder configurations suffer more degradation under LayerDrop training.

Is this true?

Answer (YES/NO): NO